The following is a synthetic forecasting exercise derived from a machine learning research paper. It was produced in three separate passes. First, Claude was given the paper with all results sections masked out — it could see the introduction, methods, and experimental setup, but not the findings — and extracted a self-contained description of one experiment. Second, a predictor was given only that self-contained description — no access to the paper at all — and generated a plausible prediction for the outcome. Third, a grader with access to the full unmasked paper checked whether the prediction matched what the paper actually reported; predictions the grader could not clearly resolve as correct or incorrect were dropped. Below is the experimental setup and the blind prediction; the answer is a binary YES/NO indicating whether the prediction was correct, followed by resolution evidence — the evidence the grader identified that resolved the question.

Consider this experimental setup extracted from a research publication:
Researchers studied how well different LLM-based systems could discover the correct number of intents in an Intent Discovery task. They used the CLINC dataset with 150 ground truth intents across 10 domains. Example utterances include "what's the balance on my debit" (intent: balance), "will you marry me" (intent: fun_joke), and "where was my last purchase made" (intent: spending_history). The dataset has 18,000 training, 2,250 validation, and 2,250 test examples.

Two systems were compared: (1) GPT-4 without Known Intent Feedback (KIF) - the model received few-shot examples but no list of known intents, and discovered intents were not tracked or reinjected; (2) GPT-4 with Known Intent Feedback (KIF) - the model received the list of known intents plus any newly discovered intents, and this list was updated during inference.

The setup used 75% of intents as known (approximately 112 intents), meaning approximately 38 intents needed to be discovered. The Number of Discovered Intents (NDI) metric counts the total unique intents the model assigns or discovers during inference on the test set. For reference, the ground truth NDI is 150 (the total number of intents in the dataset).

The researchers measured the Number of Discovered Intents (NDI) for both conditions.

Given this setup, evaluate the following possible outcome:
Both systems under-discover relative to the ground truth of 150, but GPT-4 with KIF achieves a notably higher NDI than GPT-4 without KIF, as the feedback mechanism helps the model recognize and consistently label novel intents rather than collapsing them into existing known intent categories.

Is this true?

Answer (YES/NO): NO